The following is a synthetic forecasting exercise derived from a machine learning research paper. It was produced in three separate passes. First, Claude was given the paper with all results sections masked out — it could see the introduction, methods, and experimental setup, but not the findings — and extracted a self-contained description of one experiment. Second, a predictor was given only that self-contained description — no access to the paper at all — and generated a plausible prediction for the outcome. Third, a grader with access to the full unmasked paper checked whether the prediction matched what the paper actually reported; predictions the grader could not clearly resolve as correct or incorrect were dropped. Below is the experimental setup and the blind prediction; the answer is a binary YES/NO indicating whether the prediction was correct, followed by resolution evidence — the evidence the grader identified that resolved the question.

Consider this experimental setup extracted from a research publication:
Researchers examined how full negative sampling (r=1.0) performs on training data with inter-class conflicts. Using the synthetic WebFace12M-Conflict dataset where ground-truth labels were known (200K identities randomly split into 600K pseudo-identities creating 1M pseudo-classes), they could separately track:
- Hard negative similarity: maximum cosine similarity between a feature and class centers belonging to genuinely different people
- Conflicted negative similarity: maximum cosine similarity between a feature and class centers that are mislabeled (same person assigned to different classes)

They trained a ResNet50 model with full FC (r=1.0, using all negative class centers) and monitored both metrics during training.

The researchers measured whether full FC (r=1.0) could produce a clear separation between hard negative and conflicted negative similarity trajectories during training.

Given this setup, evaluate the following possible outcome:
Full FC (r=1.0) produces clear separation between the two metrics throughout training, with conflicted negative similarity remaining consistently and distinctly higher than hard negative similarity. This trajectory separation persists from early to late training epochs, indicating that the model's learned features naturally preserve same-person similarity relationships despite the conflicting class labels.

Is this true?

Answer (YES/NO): NO